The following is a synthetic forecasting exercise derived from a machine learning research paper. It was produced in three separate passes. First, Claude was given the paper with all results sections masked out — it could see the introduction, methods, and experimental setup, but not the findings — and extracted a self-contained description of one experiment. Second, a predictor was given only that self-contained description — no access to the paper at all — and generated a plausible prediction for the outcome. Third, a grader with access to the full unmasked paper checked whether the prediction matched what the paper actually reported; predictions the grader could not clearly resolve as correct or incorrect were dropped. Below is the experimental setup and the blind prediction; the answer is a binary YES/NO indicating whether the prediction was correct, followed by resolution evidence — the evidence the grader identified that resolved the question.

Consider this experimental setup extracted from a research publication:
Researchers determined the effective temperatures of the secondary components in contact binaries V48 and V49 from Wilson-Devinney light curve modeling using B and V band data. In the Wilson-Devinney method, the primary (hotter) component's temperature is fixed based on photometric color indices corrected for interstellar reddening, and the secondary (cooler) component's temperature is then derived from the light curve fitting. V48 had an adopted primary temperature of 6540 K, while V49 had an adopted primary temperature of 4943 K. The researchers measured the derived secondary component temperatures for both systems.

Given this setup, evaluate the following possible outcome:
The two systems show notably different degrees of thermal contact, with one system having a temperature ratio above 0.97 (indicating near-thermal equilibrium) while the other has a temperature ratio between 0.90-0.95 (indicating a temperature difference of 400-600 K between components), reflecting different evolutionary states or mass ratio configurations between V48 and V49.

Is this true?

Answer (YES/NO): NO